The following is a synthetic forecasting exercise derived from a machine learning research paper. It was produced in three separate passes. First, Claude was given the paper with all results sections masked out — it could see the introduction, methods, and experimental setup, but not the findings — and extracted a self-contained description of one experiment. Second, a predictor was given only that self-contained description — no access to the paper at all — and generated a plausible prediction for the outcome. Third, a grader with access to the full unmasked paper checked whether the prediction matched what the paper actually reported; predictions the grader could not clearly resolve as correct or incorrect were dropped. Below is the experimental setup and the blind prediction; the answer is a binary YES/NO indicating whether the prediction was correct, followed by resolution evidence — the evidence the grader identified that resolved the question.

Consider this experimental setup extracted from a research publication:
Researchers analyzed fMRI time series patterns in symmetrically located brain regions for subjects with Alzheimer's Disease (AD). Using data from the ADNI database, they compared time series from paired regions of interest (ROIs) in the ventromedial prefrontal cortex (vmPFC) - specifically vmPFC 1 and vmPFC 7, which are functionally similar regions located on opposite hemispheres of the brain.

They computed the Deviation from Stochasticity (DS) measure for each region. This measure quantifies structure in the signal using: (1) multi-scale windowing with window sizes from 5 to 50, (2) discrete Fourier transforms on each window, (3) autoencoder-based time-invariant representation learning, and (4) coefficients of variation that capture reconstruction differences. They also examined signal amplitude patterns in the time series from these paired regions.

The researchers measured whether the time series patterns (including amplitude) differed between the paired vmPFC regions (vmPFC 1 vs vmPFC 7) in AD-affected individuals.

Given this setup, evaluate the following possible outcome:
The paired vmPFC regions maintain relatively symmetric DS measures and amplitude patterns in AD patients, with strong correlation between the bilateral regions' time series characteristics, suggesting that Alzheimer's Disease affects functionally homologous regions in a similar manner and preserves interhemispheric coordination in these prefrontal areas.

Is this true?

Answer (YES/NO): NO